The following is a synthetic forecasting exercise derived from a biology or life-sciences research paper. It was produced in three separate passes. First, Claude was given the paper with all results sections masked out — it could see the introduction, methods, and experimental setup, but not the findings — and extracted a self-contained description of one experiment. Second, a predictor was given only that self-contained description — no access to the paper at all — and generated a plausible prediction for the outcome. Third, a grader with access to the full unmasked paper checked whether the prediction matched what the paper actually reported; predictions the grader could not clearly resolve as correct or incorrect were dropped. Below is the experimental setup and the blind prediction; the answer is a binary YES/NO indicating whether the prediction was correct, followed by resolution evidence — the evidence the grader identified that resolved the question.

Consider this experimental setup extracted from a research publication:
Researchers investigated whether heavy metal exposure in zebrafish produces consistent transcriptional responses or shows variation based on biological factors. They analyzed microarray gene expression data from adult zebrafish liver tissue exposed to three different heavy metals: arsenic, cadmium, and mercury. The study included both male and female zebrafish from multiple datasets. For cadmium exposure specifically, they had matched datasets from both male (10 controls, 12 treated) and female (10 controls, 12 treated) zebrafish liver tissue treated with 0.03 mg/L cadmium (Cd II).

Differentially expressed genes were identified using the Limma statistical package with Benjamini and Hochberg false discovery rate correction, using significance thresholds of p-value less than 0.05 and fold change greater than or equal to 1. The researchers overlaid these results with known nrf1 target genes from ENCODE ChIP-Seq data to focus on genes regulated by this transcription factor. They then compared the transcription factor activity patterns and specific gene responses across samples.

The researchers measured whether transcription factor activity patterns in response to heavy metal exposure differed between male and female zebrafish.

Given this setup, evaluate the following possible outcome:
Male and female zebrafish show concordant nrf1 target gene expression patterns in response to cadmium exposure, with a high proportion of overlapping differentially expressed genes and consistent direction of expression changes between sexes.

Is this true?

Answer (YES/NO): NO